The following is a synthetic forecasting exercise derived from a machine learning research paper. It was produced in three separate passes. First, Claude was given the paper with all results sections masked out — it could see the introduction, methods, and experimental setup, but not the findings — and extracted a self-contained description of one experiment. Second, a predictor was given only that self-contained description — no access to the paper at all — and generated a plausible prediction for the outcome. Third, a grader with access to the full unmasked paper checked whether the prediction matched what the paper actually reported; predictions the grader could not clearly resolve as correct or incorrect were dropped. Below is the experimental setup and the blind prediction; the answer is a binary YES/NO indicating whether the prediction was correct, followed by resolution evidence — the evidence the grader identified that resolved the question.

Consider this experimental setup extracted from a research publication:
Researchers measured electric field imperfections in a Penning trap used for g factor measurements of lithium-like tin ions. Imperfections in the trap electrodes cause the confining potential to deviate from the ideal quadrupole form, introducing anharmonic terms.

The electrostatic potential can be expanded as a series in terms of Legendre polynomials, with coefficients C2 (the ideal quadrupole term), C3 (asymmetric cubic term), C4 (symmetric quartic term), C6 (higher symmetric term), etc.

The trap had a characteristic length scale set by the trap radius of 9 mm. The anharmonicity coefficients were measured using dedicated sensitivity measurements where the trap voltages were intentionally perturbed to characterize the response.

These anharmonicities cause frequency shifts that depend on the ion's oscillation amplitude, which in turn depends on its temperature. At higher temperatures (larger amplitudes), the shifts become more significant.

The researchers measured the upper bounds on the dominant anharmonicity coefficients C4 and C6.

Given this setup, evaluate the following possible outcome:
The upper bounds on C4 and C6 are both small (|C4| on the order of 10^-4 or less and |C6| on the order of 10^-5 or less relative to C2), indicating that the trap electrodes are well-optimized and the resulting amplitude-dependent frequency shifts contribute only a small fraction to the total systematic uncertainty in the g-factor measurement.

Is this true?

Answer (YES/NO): NO